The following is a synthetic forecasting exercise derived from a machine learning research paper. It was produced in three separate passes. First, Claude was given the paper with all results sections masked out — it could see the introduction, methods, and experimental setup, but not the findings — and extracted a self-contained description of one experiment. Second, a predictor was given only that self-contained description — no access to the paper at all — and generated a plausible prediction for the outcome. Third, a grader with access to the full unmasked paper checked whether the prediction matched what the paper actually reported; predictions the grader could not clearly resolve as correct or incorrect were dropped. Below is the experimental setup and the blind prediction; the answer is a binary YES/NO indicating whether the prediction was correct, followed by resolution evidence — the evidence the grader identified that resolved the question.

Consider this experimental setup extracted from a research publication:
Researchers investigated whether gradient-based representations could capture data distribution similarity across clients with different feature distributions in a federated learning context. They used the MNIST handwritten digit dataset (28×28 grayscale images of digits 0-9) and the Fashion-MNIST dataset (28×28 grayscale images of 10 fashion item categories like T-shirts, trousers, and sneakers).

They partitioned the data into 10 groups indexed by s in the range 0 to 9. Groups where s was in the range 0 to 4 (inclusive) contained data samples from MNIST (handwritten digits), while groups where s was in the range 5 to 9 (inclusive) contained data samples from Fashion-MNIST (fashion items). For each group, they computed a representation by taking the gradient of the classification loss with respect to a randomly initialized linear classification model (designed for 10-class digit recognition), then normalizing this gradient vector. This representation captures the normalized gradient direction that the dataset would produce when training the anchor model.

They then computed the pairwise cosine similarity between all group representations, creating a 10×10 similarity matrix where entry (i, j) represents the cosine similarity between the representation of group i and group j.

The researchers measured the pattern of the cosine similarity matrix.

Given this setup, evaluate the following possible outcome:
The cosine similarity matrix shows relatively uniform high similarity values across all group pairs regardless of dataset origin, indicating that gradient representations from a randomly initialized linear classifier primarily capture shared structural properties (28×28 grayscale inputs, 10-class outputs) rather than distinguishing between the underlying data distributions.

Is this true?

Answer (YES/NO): NO